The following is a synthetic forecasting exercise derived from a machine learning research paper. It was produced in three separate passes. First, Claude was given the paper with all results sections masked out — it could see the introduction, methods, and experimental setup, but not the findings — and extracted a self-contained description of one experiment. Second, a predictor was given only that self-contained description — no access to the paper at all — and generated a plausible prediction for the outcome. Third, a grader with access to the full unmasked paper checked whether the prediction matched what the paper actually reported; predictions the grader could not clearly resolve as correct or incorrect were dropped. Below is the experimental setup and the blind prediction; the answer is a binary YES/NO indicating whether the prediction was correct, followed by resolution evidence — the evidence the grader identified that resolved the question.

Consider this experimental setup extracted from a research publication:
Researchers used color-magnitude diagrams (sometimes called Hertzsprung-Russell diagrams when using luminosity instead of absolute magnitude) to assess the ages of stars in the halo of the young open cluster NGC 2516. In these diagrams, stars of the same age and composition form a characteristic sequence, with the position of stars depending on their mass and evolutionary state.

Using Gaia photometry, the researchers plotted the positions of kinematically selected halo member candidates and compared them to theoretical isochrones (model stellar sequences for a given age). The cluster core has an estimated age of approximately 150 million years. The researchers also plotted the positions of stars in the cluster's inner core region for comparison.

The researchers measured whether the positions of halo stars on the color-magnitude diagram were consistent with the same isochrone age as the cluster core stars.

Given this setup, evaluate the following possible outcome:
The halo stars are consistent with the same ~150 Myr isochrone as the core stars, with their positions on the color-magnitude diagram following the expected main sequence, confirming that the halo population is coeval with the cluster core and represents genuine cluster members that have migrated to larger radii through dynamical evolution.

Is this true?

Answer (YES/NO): YES